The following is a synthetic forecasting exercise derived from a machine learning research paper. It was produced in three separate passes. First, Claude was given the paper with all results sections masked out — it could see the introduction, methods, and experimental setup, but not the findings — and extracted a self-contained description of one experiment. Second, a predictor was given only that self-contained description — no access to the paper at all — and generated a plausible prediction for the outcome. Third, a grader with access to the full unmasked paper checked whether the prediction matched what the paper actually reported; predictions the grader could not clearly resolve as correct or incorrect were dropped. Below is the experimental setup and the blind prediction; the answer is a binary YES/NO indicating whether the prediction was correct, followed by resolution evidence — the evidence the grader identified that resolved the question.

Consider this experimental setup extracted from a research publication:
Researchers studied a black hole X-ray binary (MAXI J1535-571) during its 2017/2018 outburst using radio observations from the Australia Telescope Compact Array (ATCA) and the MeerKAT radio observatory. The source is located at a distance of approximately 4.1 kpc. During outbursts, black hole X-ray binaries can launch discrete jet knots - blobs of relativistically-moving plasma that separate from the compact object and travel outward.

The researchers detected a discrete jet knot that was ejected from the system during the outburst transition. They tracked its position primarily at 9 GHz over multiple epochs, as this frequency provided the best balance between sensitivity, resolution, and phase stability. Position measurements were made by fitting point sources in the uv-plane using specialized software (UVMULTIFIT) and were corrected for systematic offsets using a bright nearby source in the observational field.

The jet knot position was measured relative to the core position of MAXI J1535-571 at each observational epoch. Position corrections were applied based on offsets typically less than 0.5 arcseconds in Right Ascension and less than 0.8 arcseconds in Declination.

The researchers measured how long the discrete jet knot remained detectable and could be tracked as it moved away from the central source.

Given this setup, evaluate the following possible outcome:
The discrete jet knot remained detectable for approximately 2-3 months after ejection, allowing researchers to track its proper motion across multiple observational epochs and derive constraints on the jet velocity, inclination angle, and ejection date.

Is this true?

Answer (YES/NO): NO